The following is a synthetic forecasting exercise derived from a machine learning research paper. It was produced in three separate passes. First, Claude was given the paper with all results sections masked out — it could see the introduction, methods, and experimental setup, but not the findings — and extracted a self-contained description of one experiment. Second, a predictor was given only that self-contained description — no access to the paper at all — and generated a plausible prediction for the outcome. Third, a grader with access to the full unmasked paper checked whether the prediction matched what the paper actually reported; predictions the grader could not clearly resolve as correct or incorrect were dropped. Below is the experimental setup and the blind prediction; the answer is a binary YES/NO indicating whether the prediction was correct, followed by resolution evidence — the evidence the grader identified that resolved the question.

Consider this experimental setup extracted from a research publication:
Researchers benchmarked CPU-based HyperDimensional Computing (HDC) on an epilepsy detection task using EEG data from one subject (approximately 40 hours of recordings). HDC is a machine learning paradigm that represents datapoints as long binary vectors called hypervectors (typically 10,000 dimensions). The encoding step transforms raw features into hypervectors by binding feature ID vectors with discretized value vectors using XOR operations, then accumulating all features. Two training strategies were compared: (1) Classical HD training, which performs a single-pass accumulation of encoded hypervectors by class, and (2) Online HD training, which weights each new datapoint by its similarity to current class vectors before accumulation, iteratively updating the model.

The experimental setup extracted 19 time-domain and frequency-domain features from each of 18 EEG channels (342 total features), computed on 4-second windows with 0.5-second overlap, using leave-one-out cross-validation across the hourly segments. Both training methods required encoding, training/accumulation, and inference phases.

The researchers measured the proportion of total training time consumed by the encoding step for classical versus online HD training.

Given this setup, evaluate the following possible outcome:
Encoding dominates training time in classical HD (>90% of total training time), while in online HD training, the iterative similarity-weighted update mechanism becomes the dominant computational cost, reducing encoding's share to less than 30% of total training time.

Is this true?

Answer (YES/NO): NO